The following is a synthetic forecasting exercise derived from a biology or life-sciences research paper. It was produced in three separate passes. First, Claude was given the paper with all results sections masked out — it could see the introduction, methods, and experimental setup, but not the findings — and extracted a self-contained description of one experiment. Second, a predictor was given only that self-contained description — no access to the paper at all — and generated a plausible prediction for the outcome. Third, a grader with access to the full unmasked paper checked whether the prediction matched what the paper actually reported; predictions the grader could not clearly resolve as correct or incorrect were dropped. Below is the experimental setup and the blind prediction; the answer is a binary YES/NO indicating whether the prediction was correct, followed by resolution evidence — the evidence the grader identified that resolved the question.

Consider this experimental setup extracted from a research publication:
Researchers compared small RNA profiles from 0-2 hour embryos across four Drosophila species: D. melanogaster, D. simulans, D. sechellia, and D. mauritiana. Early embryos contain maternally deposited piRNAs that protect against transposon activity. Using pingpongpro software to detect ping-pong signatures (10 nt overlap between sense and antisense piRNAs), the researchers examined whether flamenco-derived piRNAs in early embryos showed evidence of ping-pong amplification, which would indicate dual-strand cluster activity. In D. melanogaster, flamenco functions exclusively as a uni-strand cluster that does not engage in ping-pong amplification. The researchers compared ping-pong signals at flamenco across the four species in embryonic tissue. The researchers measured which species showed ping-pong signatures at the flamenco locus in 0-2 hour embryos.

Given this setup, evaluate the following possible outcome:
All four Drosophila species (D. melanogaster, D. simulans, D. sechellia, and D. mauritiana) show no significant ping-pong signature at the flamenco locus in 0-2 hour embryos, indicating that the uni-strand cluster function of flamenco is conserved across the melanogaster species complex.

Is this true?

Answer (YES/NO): NO